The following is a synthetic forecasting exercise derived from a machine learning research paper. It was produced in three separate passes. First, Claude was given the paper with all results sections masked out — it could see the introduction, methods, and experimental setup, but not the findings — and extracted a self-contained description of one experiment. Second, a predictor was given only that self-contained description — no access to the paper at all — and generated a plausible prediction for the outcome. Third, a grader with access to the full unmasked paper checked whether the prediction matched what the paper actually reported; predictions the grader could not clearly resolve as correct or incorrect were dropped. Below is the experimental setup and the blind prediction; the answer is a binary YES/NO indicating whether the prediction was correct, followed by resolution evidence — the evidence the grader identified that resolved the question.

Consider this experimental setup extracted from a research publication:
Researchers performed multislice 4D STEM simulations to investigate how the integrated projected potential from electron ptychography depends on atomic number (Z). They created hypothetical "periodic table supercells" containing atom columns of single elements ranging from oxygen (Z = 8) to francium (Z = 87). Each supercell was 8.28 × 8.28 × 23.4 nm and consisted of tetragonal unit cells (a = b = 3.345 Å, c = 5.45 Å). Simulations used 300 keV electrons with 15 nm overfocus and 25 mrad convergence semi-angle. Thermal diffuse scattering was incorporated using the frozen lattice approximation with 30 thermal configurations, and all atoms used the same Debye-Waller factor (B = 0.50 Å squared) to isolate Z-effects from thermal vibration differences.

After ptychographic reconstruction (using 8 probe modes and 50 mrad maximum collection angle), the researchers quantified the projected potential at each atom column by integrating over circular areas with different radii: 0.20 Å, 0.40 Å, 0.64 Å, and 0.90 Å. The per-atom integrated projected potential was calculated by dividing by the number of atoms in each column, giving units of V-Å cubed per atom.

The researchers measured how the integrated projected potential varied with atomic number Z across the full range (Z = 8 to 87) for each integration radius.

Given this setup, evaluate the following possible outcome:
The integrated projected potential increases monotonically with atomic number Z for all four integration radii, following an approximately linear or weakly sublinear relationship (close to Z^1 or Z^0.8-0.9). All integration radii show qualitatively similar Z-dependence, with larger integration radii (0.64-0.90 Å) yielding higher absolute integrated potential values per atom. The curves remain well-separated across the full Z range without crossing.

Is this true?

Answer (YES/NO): NO